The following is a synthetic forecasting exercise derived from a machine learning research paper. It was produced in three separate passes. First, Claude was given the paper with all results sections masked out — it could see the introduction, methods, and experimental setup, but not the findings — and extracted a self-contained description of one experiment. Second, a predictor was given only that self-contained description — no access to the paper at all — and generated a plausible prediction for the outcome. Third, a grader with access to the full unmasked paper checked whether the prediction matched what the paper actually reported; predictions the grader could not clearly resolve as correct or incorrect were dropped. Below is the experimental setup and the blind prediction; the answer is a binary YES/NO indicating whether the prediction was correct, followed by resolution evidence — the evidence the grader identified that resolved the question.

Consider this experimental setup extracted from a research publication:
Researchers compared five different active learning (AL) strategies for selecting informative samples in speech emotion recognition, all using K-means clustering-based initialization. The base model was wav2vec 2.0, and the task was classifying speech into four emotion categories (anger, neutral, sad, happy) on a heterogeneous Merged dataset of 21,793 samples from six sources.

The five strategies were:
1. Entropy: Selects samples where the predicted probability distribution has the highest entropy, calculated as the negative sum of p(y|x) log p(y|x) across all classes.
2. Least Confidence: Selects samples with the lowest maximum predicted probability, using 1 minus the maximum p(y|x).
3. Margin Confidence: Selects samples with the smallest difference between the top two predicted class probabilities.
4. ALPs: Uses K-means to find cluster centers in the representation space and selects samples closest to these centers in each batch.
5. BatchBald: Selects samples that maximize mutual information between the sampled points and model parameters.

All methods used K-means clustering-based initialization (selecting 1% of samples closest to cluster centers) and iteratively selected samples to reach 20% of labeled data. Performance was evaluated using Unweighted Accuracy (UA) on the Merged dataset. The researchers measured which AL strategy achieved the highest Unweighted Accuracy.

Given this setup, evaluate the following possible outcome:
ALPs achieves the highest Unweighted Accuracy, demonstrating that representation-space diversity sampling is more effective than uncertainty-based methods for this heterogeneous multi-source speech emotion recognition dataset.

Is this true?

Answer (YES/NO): NO